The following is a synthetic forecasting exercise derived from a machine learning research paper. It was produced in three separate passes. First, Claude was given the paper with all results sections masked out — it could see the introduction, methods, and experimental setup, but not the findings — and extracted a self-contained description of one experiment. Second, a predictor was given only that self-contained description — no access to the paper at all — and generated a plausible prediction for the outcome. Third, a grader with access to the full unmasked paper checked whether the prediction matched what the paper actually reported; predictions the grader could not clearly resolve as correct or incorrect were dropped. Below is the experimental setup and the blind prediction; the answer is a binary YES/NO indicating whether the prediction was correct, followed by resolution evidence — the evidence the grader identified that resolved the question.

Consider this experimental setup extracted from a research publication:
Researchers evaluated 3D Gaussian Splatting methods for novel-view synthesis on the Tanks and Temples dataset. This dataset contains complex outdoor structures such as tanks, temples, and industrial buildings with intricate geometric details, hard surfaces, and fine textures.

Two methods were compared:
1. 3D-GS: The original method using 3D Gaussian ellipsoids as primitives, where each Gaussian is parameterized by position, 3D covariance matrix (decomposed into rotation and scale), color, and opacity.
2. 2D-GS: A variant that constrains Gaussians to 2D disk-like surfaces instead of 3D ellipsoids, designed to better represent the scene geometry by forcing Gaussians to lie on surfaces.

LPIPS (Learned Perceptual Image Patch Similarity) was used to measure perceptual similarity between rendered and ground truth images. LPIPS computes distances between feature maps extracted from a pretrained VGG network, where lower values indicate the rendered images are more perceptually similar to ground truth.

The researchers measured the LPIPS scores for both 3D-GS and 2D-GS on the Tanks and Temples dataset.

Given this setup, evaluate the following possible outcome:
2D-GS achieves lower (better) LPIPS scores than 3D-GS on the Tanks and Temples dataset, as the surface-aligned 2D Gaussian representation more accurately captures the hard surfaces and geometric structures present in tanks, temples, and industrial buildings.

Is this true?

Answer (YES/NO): NO